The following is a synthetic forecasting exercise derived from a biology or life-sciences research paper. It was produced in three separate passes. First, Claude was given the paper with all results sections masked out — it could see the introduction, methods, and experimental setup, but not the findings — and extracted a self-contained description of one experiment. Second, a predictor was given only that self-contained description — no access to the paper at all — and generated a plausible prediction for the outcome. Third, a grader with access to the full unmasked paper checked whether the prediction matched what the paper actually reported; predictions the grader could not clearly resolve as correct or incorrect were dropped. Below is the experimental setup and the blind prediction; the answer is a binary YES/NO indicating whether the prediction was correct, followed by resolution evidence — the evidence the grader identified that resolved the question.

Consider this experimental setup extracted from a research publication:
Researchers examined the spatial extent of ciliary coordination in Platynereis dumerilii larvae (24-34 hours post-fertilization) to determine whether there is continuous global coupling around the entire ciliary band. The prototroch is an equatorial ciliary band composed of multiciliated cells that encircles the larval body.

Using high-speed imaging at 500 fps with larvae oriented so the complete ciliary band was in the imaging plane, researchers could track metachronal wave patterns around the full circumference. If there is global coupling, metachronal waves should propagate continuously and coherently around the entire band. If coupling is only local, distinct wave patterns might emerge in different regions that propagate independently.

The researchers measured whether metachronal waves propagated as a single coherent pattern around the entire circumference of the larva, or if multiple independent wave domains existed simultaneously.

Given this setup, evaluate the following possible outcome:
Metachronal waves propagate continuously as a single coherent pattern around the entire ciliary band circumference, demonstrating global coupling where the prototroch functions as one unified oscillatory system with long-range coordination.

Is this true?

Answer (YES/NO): NO